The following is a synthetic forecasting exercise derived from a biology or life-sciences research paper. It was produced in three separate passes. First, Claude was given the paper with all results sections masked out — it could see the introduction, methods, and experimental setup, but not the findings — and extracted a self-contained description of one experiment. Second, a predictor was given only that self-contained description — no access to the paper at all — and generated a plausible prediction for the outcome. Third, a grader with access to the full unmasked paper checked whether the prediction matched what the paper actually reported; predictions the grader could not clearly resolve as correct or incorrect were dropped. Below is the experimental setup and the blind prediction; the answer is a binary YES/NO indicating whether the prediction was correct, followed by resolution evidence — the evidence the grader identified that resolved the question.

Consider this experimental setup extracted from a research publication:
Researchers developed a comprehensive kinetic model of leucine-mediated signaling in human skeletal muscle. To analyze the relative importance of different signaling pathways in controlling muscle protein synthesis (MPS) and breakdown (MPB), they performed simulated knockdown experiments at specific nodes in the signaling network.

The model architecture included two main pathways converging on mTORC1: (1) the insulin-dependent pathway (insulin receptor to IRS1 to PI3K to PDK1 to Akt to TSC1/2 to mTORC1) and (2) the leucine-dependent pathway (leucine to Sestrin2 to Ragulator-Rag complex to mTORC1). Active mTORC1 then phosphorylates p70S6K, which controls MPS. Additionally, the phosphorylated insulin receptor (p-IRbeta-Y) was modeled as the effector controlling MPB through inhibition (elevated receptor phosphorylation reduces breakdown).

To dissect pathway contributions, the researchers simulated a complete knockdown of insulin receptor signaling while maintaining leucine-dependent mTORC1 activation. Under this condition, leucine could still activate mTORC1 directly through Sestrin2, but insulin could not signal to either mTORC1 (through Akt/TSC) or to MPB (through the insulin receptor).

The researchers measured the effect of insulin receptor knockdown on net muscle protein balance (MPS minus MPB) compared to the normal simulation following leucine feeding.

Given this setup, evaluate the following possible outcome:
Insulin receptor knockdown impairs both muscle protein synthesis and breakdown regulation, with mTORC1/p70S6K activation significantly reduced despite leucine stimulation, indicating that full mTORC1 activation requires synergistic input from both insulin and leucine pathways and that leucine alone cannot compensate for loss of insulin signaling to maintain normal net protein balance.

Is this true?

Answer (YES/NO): NO